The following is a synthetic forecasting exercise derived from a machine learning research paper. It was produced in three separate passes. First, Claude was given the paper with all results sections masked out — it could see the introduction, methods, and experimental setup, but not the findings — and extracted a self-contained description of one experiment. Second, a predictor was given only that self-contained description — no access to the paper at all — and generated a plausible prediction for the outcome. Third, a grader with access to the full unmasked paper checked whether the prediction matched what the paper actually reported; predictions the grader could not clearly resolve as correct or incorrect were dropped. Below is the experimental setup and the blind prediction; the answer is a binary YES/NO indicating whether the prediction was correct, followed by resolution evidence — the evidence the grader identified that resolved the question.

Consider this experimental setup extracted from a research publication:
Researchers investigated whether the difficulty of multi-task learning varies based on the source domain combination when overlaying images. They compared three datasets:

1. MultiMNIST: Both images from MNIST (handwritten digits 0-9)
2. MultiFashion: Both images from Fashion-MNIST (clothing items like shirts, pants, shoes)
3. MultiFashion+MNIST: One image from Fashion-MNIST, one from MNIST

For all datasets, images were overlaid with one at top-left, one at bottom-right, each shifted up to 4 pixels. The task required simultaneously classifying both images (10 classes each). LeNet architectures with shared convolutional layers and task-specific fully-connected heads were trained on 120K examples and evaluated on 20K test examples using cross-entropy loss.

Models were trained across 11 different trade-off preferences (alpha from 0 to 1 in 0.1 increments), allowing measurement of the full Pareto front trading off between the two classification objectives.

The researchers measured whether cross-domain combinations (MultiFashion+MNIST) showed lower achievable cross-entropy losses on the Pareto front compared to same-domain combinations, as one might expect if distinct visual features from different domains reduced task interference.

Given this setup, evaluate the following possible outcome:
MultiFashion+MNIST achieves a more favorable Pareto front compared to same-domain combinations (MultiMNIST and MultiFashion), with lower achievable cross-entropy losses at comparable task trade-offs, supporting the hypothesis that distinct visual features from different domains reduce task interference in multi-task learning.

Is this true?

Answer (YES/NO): NO